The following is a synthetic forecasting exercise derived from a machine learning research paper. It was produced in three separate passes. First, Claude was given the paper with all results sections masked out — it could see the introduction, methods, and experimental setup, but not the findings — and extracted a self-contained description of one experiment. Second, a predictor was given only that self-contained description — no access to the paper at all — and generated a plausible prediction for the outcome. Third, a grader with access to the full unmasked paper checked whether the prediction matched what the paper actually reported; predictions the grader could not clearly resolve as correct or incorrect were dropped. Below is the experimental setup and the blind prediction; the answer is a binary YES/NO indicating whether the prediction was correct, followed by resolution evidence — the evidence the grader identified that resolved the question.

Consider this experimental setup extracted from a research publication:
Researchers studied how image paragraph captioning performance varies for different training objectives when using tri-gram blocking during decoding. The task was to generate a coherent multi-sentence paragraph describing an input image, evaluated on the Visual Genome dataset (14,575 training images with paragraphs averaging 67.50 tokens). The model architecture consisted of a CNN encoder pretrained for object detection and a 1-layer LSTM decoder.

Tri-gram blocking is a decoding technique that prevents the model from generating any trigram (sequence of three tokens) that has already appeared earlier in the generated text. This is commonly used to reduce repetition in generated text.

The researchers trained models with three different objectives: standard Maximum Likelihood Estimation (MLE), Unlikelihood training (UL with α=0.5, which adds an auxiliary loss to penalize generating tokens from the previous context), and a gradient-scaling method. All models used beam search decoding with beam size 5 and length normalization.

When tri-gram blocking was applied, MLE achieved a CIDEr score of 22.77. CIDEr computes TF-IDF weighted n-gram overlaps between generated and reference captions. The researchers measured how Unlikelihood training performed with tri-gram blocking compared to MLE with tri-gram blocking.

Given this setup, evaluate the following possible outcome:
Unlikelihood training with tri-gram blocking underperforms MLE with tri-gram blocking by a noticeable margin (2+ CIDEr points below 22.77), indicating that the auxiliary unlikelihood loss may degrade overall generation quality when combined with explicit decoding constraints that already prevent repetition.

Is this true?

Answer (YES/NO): NO